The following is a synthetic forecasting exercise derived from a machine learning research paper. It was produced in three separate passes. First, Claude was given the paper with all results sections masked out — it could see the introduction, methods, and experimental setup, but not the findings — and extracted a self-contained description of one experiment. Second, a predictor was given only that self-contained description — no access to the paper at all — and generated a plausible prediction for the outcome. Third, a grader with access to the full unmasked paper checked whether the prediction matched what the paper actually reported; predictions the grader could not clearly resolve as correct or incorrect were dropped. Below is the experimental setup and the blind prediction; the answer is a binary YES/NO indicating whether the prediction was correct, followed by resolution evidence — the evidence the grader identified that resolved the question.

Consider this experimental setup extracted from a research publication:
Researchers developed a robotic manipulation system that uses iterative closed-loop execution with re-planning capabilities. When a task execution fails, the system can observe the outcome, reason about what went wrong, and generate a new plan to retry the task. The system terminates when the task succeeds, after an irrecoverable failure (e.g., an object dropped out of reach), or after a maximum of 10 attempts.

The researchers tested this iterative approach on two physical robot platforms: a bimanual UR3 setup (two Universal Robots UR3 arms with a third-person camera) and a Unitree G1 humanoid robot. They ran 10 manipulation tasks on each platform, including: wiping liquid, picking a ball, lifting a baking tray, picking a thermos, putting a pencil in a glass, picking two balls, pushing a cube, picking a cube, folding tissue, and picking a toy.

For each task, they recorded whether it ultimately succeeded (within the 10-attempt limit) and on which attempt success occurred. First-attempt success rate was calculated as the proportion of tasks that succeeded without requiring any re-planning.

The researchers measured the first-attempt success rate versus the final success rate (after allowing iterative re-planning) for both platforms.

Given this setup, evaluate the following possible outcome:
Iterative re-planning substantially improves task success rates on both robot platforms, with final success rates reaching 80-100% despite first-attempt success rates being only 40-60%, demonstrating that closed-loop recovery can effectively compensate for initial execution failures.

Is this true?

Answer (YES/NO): NO